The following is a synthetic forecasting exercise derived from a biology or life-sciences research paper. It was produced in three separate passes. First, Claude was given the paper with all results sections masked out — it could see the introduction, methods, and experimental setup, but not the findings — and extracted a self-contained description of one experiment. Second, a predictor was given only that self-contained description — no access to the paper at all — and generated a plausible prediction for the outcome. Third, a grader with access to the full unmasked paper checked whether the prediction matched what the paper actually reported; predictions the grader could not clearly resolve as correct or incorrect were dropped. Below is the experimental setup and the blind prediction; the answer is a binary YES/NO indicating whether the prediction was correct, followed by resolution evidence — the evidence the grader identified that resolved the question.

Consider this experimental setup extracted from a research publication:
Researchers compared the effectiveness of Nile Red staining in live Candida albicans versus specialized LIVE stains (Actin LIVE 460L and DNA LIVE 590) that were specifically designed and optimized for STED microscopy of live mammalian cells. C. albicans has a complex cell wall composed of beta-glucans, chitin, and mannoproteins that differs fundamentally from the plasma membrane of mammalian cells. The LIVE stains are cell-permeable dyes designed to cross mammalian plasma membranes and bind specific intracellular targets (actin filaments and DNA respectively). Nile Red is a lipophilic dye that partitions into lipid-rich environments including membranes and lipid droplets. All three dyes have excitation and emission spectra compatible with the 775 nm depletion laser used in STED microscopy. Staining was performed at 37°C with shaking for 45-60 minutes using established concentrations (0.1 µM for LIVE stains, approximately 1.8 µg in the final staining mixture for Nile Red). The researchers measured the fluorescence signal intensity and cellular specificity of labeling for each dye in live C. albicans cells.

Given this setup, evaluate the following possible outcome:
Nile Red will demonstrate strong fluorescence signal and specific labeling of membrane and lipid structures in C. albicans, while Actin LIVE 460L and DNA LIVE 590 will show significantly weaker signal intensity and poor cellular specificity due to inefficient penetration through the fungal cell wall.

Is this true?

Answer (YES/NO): YES